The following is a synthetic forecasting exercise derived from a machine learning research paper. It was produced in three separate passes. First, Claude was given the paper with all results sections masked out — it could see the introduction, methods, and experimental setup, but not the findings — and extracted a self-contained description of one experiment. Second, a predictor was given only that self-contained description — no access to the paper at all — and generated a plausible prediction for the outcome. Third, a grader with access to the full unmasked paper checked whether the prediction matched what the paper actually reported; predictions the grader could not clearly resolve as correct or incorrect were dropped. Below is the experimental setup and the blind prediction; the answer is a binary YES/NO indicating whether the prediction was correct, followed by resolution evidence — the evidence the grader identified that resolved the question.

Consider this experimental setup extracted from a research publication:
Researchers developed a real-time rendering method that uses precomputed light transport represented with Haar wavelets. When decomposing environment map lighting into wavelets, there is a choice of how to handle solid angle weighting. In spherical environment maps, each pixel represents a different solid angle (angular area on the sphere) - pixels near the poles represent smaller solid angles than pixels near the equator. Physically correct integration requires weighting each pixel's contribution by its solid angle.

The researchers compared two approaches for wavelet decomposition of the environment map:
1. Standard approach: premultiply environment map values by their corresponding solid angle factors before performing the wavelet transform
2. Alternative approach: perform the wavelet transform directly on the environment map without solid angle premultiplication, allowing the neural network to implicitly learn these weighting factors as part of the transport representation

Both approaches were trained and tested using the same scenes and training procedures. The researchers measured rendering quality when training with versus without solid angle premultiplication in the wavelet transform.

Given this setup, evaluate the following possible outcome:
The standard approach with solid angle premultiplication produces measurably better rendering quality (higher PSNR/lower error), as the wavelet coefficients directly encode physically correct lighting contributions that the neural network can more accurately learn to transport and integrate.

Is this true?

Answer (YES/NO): NO